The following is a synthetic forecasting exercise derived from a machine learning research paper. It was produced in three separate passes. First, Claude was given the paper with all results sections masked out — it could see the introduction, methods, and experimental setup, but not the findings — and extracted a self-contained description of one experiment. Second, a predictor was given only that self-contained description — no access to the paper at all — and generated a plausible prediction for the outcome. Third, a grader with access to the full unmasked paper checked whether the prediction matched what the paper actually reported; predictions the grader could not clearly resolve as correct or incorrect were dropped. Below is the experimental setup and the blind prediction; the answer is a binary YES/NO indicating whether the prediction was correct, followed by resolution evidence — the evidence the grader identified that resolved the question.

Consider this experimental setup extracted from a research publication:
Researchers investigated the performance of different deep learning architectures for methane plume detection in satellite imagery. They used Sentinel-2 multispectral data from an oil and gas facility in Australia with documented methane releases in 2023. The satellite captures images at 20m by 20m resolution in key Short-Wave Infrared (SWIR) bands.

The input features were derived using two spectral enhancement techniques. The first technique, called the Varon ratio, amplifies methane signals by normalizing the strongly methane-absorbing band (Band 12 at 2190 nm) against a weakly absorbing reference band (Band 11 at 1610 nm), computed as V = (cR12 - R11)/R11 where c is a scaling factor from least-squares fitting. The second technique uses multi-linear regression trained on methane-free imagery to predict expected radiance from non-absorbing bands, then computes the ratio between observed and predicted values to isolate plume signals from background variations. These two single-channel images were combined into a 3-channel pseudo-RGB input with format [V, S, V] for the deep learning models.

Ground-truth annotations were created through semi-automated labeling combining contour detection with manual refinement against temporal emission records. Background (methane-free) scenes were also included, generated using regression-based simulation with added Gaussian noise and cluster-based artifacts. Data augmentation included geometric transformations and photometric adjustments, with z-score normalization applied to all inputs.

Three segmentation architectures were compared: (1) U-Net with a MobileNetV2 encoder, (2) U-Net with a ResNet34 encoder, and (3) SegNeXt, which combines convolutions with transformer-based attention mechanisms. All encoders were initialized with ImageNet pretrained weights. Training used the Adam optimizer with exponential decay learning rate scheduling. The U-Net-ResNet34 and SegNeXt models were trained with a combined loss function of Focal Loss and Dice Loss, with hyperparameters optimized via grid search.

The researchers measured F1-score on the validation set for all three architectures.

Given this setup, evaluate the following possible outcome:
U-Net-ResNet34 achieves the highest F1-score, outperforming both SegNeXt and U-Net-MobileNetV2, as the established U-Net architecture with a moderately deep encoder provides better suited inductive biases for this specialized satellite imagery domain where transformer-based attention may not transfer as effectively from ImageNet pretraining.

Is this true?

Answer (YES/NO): YES